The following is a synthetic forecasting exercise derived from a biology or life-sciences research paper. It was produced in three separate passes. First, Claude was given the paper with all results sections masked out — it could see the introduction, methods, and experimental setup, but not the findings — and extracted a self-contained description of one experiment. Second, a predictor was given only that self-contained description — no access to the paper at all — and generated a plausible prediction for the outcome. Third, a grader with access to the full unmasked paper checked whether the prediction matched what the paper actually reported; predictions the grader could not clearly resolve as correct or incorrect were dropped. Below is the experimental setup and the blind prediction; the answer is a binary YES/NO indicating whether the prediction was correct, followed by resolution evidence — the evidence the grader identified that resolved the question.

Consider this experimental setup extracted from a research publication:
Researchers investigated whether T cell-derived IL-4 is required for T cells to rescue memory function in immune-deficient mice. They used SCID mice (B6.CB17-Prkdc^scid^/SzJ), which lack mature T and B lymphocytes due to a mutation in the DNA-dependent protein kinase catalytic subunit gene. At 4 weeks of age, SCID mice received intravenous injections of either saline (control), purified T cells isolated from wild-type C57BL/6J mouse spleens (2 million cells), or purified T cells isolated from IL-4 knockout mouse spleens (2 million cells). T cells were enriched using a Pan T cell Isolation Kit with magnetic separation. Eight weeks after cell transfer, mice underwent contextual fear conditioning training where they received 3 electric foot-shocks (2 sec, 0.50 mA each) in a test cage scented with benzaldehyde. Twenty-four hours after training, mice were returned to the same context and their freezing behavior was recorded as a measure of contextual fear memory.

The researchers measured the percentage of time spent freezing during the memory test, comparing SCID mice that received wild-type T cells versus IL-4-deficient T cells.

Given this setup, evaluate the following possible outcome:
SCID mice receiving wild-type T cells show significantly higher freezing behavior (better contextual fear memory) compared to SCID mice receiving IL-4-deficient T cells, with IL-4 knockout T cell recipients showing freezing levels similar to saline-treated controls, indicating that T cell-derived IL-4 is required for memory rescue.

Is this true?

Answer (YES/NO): YES